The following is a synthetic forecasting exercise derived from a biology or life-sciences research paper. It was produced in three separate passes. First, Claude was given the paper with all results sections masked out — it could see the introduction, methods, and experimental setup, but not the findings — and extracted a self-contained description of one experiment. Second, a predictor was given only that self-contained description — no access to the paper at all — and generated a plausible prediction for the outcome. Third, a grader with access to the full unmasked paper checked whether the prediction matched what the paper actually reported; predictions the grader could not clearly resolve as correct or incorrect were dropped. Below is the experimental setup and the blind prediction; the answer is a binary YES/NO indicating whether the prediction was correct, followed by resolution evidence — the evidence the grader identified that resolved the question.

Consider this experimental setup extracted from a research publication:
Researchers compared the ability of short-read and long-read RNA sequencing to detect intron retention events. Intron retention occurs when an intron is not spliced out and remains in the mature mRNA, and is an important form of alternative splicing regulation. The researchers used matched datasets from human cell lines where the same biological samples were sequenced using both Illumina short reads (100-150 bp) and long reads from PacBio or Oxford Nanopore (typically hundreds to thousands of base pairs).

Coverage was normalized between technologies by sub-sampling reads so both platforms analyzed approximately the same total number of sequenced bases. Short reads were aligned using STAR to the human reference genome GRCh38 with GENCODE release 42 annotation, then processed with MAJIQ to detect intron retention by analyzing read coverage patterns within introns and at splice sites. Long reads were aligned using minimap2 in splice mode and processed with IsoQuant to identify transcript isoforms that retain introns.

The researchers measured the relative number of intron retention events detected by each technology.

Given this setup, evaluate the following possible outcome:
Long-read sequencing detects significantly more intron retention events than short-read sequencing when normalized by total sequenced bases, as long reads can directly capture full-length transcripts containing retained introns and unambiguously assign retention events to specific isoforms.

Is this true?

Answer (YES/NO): YES